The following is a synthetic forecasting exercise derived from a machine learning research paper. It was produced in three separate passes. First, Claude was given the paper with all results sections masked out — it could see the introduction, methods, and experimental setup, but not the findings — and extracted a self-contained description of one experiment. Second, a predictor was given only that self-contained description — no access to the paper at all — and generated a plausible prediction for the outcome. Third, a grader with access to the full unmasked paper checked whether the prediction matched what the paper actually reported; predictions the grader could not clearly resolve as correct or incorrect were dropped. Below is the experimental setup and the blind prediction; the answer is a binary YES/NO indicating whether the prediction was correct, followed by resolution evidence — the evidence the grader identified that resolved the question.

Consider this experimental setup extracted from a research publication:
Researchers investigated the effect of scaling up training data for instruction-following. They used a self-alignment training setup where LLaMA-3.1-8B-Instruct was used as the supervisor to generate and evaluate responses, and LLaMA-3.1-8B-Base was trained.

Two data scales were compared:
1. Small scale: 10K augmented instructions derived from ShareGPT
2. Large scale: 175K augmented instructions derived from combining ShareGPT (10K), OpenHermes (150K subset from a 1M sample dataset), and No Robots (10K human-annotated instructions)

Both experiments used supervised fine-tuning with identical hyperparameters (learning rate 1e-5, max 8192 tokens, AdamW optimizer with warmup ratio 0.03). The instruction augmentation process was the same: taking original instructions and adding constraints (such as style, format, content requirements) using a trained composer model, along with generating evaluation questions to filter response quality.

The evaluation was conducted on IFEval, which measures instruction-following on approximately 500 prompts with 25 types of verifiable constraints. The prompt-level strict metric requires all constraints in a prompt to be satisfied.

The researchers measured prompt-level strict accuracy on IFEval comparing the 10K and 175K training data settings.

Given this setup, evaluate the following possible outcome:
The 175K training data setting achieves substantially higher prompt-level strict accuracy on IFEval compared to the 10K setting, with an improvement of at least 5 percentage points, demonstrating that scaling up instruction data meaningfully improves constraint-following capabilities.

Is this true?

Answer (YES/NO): YES